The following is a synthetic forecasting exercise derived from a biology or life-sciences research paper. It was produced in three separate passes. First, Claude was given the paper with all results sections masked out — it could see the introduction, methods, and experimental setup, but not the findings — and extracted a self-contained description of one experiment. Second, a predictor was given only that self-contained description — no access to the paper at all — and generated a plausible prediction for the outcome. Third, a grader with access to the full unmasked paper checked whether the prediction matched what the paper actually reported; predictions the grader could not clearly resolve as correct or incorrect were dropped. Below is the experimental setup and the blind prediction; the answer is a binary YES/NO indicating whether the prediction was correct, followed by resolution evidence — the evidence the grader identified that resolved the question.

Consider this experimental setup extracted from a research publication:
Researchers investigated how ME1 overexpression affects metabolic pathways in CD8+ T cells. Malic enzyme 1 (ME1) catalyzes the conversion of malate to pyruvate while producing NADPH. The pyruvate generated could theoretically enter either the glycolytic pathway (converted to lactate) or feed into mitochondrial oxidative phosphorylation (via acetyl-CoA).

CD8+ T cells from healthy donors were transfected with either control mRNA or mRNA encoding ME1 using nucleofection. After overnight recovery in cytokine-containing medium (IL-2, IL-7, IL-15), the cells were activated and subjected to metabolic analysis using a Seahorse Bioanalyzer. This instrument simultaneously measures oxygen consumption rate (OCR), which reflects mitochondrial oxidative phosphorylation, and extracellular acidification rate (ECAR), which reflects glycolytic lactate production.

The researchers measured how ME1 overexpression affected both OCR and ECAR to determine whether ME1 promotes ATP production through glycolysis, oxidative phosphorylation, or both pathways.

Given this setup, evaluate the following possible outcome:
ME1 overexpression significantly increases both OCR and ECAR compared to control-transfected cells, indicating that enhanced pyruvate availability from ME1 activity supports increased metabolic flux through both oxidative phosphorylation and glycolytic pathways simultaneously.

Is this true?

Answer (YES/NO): NO